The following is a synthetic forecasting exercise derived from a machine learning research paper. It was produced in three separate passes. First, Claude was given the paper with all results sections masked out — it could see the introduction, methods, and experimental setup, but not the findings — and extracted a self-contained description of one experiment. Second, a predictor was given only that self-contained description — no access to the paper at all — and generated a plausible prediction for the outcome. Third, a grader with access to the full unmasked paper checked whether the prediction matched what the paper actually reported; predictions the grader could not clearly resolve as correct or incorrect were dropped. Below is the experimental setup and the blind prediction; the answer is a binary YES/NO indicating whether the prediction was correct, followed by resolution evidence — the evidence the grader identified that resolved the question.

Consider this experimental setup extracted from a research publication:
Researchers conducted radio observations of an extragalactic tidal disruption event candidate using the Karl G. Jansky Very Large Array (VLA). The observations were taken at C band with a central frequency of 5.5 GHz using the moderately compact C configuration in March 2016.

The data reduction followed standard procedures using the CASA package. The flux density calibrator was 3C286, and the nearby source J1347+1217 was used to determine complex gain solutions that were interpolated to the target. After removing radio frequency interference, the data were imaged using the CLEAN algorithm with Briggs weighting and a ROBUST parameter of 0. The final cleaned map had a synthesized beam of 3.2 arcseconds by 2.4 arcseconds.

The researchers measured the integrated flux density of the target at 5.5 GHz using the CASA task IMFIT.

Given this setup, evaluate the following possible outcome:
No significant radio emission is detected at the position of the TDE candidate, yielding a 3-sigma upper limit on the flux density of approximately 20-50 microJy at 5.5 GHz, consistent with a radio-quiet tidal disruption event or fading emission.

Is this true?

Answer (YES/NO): NO